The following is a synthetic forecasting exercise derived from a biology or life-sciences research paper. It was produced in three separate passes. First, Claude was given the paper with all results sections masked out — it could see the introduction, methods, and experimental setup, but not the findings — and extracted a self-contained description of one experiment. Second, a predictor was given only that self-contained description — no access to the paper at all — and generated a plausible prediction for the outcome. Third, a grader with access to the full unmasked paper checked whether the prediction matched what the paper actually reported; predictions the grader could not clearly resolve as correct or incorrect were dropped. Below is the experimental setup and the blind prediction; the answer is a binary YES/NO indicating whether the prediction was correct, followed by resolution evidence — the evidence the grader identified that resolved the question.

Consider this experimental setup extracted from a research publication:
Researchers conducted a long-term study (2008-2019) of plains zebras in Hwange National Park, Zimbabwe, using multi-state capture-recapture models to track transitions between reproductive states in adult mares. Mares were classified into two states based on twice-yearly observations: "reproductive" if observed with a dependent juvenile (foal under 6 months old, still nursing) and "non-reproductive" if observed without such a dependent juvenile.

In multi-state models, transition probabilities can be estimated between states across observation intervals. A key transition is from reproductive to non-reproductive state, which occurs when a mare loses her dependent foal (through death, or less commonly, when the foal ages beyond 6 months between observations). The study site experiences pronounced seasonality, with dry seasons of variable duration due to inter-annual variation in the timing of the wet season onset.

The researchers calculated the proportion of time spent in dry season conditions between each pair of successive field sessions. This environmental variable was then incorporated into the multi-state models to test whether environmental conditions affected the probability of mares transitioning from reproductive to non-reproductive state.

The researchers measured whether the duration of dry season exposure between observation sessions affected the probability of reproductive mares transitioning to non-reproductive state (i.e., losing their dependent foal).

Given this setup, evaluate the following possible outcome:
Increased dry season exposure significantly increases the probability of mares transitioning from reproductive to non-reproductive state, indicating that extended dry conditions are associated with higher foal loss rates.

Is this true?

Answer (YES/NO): NO